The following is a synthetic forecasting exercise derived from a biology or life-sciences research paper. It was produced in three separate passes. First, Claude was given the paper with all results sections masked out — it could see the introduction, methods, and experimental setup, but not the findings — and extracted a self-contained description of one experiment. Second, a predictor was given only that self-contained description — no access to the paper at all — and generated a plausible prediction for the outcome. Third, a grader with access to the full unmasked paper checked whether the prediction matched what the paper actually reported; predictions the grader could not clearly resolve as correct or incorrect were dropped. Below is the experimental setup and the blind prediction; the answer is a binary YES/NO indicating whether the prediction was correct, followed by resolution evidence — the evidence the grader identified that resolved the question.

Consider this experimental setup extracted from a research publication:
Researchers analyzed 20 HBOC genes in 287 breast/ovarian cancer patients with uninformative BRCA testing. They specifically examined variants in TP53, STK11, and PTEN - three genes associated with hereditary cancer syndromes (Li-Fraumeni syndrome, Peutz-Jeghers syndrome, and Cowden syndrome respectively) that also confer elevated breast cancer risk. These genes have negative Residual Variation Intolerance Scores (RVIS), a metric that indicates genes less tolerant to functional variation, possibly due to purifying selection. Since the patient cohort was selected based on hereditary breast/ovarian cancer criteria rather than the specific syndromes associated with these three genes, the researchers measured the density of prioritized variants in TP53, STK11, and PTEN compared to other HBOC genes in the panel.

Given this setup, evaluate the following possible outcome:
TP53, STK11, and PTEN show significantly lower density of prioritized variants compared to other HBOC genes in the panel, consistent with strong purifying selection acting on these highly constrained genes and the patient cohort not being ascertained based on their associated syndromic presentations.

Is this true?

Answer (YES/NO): YES